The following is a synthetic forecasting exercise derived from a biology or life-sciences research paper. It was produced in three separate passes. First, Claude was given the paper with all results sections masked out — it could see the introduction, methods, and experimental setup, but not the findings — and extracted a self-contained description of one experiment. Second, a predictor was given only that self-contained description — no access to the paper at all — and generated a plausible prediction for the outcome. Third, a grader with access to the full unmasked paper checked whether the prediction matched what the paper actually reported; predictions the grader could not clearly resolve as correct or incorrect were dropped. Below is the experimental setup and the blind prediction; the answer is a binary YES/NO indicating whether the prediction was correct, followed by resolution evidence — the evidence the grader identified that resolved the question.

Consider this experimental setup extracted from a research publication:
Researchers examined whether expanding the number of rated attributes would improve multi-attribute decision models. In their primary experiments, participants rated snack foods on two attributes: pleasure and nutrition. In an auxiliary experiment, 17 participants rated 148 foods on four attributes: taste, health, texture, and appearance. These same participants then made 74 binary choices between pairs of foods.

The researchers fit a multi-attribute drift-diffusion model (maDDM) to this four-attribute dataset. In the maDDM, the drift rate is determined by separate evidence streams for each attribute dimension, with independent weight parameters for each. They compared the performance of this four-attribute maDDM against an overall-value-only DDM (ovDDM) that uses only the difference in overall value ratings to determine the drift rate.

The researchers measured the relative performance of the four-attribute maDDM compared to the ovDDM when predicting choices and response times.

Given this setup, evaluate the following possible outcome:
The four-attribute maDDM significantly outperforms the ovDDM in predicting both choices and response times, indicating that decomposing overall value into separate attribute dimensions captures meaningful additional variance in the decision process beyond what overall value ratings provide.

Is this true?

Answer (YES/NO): YES